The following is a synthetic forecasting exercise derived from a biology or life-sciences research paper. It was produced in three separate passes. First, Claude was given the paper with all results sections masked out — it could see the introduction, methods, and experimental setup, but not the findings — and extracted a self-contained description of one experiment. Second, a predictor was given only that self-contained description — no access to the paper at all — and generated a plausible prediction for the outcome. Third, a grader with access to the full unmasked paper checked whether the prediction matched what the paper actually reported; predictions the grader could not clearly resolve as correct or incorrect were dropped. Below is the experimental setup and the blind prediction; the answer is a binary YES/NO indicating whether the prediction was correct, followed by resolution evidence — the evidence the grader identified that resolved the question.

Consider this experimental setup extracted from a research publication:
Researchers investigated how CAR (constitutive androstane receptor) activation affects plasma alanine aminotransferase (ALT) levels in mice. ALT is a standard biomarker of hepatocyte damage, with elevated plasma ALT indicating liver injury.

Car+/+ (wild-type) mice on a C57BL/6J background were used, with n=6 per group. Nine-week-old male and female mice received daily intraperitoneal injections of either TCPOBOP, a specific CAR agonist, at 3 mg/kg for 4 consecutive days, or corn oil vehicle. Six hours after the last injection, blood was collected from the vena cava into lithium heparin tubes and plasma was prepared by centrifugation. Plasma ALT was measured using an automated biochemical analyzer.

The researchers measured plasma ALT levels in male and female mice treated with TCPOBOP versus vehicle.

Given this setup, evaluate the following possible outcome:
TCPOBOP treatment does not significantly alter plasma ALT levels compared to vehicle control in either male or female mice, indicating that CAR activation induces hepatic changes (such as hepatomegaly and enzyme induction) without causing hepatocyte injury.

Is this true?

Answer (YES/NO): NO